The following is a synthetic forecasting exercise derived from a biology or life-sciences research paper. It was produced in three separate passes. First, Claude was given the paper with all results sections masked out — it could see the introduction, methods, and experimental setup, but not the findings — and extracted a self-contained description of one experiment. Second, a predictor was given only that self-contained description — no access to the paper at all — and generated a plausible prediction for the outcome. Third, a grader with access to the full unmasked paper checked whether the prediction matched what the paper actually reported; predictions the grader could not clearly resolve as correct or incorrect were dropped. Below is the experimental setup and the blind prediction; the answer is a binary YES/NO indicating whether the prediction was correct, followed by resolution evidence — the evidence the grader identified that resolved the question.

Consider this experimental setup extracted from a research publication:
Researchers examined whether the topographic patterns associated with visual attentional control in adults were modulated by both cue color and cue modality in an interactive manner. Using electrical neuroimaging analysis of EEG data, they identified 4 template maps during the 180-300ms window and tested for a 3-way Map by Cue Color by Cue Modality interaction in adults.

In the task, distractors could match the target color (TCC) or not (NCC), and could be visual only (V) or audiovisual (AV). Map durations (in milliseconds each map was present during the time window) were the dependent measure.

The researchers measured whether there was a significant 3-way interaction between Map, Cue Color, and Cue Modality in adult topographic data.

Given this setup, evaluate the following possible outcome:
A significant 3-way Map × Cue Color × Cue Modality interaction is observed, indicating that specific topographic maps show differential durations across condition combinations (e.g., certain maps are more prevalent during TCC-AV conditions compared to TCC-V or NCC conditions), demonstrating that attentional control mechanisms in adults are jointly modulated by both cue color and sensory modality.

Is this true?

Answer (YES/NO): YES